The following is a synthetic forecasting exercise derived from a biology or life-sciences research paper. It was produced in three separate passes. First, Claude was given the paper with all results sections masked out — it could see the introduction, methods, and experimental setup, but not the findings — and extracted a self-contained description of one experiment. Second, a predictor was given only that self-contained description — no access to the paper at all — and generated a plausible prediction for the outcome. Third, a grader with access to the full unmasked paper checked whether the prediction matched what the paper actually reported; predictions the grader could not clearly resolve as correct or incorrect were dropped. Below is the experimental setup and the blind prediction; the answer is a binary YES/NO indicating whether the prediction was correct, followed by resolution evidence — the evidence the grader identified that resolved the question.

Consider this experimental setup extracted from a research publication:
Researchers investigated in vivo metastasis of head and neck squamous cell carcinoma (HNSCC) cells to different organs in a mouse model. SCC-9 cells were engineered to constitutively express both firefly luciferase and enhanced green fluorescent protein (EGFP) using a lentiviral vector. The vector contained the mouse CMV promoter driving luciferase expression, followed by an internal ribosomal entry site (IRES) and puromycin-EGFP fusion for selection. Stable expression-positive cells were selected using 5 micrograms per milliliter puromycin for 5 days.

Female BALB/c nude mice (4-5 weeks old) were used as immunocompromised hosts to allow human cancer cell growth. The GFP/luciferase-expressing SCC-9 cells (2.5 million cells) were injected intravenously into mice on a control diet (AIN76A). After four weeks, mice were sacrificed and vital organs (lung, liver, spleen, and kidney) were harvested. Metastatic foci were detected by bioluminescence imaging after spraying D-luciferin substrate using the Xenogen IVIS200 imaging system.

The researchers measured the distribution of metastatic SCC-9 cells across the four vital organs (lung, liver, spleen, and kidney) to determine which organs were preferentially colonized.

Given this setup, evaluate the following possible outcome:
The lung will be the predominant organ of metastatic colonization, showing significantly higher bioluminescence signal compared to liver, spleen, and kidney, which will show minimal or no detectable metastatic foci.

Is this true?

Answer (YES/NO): NO